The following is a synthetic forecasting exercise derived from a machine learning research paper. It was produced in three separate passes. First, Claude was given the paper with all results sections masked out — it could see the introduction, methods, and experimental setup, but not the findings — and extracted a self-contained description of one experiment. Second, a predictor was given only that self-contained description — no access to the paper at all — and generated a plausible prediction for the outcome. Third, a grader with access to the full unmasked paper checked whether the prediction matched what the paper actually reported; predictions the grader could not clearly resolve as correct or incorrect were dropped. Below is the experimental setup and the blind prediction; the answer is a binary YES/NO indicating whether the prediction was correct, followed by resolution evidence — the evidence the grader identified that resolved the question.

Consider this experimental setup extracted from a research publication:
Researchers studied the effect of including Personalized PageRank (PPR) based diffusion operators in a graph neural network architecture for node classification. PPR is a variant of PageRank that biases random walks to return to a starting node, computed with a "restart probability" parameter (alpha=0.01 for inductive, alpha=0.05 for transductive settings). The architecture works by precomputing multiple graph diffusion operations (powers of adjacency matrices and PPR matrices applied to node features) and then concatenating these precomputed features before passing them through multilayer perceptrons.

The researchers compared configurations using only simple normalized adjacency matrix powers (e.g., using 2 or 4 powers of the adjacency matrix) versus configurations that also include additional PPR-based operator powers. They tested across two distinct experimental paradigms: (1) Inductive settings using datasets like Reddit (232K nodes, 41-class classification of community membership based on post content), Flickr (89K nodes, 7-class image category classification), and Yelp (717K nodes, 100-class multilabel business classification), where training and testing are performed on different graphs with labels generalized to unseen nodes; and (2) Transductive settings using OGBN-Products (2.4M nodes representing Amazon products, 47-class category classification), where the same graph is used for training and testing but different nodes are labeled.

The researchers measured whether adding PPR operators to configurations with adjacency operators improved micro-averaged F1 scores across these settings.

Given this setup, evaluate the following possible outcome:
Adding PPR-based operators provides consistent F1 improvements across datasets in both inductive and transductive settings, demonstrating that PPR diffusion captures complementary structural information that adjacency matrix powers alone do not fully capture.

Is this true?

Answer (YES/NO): NO